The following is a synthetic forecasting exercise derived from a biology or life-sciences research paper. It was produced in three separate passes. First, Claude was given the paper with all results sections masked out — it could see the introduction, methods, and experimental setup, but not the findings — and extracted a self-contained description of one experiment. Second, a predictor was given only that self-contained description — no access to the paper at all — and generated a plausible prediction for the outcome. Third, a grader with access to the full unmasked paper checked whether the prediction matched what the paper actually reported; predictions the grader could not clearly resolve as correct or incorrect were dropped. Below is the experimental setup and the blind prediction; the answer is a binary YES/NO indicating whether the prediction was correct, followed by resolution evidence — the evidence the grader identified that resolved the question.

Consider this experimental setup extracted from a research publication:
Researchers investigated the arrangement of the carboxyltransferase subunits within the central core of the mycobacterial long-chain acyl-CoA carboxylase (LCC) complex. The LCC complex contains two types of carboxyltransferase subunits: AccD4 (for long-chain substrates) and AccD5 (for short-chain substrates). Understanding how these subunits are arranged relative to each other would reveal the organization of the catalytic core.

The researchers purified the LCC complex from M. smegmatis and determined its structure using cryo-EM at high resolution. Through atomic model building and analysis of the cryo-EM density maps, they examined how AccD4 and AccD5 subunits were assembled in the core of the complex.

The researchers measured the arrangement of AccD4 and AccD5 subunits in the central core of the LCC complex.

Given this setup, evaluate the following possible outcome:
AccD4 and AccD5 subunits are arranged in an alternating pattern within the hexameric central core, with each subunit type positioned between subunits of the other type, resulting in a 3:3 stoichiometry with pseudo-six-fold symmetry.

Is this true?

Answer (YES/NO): NO